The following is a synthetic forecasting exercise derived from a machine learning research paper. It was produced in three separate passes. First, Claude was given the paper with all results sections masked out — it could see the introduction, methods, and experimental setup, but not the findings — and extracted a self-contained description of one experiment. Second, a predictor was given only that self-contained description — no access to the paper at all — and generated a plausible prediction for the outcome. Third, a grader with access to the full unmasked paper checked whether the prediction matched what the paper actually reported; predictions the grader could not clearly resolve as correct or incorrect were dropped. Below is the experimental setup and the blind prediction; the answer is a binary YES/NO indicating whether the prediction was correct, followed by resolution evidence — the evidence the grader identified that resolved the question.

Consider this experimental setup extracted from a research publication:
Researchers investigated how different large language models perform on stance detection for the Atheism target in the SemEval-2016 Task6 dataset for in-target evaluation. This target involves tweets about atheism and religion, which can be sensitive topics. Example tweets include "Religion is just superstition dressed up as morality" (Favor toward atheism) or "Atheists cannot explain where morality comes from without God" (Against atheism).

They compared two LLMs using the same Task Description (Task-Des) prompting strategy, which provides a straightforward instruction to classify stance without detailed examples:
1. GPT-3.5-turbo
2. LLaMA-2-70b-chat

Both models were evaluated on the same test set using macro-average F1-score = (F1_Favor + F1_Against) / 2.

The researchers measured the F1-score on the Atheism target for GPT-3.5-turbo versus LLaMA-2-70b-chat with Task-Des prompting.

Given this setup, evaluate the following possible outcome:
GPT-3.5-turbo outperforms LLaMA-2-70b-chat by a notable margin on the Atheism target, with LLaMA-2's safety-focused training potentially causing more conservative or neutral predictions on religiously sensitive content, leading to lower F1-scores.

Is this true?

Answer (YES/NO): NO